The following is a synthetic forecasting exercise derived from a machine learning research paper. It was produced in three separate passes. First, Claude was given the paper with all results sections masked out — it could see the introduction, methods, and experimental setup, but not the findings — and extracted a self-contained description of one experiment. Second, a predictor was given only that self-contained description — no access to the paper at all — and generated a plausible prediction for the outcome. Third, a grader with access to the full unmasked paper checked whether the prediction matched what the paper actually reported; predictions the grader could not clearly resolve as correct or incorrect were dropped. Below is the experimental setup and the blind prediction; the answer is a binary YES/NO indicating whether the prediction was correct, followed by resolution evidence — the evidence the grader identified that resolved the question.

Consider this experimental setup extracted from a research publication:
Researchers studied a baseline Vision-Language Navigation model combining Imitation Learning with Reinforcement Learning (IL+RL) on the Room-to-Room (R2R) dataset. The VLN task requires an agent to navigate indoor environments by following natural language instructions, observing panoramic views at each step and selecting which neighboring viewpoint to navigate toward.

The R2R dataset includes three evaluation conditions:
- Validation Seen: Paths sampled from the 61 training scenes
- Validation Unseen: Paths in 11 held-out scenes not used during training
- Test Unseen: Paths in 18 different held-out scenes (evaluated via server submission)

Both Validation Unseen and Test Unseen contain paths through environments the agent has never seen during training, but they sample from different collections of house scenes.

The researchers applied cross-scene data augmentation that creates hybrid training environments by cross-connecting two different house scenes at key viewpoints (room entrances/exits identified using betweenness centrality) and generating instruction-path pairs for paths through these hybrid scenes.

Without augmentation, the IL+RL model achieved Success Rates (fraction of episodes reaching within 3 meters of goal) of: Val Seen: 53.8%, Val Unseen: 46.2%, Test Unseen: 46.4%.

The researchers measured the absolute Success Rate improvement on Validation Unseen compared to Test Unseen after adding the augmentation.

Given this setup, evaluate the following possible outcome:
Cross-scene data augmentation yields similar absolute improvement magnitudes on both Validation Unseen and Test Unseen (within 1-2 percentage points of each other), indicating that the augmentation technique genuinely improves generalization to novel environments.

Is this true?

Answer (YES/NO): YES